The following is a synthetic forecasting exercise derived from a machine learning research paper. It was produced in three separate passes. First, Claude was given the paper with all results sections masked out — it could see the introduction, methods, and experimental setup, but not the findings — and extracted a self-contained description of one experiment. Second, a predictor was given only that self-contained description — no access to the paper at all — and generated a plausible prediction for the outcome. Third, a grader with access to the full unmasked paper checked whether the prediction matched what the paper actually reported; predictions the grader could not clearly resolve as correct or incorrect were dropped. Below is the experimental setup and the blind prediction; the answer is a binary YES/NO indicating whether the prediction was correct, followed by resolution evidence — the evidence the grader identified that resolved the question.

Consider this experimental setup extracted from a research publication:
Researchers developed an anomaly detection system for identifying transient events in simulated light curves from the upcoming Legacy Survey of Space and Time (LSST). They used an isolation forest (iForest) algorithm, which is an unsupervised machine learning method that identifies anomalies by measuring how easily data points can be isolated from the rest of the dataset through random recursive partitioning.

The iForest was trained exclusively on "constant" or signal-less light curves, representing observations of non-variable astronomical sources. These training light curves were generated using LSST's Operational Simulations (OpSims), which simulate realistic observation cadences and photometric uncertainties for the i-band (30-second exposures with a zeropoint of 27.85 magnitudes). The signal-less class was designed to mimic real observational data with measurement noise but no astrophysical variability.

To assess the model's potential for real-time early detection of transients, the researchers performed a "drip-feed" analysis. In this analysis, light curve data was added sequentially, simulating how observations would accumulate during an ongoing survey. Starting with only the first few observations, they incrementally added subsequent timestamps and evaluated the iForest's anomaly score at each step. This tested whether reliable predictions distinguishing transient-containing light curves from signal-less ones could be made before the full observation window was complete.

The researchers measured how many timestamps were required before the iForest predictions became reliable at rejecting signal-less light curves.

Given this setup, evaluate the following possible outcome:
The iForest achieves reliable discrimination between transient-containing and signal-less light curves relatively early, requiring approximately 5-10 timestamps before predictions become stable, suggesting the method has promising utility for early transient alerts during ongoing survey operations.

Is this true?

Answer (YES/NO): NO